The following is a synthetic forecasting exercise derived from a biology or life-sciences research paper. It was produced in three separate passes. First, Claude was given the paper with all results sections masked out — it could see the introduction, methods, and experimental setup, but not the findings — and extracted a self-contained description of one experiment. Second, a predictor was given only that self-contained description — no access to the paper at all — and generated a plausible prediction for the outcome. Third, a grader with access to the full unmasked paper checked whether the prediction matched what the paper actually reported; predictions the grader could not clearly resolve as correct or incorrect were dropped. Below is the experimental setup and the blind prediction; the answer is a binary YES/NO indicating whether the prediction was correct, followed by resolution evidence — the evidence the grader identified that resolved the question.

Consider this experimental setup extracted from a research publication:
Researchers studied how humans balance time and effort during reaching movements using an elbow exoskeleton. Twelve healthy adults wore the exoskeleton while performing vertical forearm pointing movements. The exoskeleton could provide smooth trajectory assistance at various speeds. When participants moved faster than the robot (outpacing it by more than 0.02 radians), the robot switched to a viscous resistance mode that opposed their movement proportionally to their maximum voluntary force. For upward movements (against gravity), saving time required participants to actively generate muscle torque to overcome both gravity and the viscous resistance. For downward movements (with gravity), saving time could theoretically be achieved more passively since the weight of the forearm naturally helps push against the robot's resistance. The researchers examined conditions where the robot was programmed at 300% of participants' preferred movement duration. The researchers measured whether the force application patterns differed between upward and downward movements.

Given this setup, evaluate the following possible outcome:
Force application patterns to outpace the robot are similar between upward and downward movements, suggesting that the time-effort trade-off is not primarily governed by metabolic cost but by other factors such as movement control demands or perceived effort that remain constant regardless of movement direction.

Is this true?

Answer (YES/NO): NO